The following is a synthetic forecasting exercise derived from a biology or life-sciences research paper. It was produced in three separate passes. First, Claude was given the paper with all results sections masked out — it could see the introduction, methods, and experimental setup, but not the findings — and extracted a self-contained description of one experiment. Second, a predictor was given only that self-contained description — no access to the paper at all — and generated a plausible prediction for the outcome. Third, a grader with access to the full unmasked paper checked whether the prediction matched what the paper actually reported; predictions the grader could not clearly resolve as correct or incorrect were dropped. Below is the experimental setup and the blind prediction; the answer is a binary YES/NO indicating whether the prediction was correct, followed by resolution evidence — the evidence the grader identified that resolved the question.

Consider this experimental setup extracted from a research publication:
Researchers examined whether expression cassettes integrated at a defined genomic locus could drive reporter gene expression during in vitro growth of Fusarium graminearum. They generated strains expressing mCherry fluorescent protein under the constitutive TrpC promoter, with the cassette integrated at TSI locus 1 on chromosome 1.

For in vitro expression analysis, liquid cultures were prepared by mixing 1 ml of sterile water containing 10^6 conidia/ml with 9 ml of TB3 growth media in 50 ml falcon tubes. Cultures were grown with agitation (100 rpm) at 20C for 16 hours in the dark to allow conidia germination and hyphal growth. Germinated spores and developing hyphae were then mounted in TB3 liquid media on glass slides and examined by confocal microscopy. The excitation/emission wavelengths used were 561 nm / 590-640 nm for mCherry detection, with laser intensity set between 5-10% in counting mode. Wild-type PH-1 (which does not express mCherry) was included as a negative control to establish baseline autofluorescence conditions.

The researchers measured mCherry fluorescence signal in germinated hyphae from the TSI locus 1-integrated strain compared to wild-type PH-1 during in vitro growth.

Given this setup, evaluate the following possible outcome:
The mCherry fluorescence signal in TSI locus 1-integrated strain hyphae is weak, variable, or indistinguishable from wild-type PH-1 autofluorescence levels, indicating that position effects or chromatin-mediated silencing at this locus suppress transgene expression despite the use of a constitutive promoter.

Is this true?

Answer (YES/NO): NO